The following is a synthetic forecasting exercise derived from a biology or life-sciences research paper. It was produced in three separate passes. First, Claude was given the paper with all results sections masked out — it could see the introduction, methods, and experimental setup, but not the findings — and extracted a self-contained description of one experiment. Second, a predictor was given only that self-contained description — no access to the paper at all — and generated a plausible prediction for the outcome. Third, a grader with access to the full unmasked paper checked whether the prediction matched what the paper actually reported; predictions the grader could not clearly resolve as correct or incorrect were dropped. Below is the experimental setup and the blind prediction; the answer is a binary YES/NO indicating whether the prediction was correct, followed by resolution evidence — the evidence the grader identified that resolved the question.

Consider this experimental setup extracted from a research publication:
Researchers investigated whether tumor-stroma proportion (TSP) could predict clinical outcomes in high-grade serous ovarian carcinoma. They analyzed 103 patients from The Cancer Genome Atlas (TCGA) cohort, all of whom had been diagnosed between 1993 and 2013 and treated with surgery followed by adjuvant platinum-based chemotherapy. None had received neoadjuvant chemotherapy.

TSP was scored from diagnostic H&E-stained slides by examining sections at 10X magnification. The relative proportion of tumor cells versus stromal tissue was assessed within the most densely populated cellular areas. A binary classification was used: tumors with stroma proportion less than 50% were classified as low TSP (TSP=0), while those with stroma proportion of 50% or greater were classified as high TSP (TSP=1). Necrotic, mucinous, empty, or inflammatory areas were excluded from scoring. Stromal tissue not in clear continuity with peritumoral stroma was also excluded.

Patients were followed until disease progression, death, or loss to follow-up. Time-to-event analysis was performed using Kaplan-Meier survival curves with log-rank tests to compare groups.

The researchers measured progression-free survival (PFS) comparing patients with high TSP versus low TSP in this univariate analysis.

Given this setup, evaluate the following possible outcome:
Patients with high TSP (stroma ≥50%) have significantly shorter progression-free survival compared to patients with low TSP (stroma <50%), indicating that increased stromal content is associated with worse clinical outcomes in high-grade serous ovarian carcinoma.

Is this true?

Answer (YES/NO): NO